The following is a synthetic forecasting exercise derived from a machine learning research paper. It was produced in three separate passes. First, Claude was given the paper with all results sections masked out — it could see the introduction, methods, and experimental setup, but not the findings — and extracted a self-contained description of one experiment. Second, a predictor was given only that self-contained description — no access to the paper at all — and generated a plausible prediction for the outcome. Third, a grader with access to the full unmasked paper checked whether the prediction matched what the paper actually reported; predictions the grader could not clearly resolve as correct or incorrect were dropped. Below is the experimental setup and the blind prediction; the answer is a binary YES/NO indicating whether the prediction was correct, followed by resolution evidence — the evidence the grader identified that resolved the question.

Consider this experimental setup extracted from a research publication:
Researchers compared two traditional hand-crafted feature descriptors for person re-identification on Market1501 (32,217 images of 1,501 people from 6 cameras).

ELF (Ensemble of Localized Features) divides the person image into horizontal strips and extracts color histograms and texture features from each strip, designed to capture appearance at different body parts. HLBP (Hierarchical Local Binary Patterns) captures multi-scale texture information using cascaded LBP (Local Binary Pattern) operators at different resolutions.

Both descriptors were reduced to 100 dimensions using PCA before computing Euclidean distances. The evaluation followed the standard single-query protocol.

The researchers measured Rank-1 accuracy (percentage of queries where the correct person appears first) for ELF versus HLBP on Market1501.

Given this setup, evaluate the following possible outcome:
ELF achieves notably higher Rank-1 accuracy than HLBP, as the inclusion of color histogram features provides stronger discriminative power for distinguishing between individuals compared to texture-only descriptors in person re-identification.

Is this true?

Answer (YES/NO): YES